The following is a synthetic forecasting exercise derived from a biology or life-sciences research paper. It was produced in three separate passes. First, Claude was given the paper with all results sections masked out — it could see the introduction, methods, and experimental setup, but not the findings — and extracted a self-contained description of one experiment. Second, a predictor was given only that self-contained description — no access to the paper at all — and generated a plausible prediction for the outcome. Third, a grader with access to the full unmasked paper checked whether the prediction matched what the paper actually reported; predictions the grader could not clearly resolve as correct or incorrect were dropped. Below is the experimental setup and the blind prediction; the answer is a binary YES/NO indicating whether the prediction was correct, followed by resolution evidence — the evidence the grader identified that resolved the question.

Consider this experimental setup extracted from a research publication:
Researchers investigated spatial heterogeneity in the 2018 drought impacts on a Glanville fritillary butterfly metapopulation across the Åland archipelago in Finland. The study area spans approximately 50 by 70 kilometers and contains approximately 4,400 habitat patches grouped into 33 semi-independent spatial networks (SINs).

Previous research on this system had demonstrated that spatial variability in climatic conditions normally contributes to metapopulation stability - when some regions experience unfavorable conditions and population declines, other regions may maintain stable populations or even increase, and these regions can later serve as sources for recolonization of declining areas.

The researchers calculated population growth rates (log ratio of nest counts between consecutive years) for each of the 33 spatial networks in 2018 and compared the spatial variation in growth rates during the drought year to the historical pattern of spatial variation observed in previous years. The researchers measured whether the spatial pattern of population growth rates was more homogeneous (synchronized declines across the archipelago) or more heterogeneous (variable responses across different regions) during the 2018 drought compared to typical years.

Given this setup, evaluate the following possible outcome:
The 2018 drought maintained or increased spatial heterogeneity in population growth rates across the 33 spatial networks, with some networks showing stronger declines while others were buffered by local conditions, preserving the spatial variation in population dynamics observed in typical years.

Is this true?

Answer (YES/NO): NO